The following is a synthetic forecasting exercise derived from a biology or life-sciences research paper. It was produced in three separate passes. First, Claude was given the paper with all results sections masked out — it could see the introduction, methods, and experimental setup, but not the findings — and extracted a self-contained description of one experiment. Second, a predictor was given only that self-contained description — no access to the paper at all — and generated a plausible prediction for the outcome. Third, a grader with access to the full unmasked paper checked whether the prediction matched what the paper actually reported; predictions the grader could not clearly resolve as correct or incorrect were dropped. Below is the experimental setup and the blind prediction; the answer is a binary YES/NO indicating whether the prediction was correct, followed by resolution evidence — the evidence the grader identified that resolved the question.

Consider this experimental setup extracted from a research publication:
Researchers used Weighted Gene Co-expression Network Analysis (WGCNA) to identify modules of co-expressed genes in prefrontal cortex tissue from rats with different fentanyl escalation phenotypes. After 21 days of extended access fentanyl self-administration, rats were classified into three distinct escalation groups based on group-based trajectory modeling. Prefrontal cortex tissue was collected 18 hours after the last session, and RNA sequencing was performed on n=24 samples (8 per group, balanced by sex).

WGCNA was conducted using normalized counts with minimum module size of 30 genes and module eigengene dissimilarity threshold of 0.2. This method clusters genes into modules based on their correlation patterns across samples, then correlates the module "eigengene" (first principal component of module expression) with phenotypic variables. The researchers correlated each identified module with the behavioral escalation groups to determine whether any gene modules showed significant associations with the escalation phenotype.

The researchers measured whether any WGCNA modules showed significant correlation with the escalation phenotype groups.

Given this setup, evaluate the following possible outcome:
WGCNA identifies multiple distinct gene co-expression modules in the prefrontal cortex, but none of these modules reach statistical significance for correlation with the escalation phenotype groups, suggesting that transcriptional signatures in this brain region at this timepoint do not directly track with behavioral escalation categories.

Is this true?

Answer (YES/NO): NO